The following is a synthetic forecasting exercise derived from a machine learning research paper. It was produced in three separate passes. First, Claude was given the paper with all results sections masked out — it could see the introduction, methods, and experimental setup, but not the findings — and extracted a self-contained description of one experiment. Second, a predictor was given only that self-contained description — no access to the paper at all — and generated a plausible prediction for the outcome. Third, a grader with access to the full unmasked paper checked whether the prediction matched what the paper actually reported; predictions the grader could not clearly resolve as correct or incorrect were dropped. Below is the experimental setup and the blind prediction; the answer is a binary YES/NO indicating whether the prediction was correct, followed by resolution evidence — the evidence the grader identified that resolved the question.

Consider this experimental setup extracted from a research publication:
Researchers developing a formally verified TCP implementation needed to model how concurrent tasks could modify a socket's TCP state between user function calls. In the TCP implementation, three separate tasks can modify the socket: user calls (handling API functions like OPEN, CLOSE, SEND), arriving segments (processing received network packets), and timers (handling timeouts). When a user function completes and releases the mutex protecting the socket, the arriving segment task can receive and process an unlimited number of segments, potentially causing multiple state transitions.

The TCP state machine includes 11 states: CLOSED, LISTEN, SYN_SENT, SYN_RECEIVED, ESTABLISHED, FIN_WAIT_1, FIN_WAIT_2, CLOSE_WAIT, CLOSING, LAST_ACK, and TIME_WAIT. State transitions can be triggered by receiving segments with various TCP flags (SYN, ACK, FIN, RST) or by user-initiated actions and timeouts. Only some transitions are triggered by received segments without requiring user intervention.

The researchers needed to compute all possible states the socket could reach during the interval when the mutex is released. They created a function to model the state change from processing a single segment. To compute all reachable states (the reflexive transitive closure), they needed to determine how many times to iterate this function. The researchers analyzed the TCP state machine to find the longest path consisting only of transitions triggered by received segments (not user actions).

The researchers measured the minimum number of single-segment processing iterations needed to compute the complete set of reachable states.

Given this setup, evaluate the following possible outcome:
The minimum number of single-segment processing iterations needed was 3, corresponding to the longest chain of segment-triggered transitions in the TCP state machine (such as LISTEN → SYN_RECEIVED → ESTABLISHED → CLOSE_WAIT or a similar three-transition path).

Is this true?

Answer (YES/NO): YES